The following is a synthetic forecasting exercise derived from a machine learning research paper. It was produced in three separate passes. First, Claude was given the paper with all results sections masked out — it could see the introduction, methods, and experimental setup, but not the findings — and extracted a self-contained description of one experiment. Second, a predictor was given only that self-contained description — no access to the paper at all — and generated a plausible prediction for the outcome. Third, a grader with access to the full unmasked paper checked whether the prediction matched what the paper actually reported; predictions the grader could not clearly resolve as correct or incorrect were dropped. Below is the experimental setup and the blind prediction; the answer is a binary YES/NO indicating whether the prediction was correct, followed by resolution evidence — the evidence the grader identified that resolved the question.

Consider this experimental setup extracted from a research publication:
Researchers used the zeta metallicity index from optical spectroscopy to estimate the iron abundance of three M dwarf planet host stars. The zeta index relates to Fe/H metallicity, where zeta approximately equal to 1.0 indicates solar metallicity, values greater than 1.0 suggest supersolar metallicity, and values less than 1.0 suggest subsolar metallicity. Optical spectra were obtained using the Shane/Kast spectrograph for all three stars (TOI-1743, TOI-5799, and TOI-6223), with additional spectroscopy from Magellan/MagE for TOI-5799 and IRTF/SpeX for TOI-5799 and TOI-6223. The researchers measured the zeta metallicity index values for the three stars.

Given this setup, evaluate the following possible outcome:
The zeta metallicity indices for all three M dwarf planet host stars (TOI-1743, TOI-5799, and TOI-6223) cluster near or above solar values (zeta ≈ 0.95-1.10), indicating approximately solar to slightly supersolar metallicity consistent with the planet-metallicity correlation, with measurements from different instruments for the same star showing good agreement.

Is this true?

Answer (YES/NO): NO